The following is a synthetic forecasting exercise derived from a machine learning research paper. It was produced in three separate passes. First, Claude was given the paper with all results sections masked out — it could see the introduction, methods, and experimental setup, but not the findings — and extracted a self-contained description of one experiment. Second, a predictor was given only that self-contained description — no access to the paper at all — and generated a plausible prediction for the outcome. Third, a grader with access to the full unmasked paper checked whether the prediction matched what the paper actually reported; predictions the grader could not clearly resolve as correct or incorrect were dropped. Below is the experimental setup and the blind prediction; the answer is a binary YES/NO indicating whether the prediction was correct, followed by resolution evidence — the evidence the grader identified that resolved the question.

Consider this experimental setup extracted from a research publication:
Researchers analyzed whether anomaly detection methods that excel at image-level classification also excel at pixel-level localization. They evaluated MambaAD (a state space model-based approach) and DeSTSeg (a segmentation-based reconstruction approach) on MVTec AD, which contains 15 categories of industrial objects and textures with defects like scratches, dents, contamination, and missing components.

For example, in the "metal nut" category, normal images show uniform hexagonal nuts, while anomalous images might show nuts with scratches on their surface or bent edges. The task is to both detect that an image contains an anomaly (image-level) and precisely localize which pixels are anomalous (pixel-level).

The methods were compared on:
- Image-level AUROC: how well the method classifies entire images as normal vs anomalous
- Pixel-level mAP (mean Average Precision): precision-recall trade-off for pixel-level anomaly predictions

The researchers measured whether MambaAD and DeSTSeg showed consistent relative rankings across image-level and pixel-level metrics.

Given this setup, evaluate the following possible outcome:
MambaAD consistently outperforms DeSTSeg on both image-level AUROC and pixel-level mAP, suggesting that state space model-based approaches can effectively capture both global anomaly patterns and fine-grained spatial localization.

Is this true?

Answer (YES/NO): NO